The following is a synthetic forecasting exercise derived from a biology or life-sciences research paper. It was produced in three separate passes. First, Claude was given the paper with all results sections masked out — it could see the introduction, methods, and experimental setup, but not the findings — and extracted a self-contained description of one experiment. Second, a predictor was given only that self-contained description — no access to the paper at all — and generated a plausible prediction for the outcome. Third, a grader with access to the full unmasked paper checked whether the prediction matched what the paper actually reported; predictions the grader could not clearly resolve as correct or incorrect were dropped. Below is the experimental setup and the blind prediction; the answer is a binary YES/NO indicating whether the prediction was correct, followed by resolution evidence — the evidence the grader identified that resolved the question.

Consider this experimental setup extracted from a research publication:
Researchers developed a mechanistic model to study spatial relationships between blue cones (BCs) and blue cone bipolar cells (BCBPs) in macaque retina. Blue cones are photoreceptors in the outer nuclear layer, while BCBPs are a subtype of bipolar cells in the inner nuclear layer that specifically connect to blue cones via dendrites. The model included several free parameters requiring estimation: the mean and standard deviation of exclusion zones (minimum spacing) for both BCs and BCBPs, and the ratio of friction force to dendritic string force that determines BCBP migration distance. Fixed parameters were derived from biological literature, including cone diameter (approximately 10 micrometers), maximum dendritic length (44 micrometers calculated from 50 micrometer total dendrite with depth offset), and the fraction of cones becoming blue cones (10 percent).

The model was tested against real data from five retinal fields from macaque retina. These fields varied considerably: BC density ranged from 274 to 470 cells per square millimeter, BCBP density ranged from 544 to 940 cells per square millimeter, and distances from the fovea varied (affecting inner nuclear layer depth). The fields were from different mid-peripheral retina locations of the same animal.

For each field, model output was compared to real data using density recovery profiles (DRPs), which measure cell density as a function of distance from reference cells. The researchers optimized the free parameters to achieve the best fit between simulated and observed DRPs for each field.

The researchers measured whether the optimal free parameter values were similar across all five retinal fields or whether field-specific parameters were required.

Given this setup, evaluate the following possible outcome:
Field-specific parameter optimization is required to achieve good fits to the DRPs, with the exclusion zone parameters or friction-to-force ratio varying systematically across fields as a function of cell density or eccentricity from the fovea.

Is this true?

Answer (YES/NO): NO